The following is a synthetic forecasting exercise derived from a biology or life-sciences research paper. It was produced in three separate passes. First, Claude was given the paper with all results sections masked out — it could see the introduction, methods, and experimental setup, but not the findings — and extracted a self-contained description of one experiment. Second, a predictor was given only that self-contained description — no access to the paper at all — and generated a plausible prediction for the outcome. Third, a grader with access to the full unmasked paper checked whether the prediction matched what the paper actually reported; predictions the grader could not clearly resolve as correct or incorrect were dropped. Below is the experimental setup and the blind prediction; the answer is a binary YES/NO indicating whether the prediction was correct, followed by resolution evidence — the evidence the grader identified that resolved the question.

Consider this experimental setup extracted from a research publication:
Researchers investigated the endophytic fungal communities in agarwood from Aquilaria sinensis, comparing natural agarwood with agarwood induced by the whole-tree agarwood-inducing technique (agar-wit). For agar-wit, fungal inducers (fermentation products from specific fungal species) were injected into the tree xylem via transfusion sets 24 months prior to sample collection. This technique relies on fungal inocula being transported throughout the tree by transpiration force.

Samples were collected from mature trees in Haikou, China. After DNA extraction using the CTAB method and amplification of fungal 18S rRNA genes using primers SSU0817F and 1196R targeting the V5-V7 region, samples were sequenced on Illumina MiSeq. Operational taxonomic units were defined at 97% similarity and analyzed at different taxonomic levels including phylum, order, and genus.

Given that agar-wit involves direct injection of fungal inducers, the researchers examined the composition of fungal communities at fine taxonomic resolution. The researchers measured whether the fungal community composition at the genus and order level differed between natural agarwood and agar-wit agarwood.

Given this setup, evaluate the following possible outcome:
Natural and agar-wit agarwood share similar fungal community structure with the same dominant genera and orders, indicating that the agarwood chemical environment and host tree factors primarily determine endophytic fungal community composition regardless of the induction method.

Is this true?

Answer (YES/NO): NO